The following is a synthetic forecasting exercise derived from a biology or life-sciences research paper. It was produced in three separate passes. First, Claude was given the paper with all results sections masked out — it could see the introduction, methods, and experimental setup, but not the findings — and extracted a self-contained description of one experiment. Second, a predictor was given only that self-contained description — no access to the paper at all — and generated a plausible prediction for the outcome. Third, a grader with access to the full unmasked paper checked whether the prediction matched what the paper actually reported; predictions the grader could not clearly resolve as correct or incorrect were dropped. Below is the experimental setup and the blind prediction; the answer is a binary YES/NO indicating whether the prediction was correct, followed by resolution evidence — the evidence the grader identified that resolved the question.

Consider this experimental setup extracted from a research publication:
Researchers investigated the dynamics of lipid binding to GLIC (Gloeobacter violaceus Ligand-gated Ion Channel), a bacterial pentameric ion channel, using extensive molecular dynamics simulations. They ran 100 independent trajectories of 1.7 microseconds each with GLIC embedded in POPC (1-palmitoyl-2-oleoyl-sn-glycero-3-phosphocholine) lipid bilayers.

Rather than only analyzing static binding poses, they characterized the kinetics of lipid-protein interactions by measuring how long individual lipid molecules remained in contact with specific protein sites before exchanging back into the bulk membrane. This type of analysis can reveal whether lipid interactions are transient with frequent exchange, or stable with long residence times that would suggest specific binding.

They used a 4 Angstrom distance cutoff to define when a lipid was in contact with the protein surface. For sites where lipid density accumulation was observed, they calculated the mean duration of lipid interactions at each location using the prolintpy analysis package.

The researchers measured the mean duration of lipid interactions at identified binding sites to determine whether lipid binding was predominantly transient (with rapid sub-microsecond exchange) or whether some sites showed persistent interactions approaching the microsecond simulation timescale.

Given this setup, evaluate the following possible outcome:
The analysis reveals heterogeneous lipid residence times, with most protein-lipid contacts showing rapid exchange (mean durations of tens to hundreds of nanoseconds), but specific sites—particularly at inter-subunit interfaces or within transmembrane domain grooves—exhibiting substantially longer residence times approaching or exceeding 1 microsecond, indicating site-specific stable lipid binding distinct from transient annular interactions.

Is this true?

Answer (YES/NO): YES